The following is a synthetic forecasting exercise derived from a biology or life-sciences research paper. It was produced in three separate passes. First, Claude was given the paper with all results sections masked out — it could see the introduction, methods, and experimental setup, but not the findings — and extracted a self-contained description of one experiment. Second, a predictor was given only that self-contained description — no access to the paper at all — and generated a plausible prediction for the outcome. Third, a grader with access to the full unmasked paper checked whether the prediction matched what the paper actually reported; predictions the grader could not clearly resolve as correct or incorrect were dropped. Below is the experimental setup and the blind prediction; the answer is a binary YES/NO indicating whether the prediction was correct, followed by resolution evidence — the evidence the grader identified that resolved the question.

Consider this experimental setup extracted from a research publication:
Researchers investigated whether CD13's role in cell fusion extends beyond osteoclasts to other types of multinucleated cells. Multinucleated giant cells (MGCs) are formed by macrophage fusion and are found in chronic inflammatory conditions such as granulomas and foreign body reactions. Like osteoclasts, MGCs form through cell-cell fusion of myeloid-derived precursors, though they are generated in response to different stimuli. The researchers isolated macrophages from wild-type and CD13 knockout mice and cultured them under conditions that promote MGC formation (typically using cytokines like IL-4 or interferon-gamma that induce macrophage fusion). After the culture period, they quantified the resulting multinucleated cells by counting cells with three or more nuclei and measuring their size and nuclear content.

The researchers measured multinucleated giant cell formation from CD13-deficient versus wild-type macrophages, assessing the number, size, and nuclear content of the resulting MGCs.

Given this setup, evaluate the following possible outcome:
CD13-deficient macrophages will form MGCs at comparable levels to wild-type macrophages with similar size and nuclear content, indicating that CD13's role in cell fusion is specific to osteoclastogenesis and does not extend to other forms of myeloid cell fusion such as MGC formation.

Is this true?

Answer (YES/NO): NO